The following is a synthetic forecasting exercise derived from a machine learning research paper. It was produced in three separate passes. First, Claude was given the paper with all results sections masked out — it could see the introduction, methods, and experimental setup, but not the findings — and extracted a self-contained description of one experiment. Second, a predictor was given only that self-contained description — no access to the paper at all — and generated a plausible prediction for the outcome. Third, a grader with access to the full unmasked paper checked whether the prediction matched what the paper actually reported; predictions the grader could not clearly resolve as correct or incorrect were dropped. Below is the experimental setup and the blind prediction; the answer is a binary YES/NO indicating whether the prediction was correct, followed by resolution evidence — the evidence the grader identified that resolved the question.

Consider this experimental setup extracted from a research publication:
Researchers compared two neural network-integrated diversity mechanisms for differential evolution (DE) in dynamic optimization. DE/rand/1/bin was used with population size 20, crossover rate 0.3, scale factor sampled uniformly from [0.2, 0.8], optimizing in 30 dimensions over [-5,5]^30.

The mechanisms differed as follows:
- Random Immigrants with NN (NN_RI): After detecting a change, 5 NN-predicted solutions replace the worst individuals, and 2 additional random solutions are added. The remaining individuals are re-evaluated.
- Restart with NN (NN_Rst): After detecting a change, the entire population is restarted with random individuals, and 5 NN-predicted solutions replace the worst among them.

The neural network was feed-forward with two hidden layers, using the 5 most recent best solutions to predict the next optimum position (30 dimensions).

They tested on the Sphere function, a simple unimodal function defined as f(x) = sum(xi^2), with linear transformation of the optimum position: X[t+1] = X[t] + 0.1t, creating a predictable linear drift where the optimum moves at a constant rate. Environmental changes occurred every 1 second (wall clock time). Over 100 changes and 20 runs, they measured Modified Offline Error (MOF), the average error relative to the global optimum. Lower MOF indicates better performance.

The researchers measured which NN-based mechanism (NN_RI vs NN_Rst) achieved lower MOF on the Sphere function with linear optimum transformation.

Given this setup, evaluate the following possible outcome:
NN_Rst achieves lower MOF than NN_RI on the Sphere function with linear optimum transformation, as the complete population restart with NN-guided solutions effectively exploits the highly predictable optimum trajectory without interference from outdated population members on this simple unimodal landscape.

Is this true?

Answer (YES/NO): NO